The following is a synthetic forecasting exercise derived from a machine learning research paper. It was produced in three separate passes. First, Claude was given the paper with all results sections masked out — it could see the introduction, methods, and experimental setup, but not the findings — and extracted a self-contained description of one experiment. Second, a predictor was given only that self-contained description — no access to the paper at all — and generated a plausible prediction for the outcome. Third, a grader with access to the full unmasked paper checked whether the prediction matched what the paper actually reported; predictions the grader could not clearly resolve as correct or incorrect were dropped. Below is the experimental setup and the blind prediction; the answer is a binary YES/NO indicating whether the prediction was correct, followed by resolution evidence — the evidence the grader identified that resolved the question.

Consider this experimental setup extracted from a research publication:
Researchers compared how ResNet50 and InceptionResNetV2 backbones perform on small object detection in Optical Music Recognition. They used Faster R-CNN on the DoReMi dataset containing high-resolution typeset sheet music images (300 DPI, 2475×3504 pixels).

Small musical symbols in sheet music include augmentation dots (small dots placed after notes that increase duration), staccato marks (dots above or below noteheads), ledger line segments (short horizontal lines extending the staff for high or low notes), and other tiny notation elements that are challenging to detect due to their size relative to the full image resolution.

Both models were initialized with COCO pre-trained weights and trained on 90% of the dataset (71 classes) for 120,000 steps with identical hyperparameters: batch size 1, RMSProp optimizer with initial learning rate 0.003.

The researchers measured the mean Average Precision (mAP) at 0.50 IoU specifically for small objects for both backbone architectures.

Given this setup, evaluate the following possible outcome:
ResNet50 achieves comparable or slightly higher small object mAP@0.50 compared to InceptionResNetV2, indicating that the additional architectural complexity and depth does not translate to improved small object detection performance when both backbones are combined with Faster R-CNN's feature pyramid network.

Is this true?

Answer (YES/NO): YES